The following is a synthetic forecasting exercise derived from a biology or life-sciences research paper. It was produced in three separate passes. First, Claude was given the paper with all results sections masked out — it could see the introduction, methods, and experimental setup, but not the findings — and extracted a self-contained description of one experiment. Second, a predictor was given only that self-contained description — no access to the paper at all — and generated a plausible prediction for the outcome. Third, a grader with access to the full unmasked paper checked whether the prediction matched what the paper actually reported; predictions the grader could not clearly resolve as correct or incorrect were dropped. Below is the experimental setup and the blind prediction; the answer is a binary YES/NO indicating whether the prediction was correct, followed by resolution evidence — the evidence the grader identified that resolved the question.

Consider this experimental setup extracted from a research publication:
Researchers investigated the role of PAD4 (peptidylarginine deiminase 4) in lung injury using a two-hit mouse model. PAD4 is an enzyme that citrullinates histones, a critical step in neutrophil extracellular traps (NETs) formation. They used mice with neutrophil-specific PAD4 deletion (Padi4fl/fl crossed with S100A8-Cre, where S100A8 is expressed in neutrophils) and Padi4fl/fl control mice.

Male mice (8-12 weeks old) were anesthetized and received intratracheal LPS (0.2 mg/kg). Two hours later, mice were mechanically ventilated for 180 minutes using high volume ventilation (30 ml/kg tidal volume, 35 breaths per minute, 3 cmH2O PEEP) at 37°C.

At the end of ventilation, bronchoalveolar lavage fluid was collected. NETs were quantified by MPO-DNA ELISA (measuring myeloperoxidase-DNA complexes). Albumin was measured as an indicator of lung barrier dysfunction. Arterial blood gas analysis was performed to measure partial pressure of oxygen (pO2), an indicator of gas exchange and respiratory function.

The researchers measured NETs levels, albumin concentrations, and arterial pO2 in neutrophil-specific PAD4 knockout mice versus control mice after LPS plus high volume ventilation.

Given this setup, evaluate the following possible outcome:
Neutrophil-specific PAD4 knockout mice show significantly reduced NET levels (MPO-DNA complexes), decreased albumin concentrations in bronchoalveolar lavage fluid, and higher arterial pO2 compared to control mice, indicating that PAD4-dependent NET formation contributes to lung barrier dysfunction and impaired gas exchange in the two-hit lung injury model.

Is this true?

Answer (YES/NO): YES